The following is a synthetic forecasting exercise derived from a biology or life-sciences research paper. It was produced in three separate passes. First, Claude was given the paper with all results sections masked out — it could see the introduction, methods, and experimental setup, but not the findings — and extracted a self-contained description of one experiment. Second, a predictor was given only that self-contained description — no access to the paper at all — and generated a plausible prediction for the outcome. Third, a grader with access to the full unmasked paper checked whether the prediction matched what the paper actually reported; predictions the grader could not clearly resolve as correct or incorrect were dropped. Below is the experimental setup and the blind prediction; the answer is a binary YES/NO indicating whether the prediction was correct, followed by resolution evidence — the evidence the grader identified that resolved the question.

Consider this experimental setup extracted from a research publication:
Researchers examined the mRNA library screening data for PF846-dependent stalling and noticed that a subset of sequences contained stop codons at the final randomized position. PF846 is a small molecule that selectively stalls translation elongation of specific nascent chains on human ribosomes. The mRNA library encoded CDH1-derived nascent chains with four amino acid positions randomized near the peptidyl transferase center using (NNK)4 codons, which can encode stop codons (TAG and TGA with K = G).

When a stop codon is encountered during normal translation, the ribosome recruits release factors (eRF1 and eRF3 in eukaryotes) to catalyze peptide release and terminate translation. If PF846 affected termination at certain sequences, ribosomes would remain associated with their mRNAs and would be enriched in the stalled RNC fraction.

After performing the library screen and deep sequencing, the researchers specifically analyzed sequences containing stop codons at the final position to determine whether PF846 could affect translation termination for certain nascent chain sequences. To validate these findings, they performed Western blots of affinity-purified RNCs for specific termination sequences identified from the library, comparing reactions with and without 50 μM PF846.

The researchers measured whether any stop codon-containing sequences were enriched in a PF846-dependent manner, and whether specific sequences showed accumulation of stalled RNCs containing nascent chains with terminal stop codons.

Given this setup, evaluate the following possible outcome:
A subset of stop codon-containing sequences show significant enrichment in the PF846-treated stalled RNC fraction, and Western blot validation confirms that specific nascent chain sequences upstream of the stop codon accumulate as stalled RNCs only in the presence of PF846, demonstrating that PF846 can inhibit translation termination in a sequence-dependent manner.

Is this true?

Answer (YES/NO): YES